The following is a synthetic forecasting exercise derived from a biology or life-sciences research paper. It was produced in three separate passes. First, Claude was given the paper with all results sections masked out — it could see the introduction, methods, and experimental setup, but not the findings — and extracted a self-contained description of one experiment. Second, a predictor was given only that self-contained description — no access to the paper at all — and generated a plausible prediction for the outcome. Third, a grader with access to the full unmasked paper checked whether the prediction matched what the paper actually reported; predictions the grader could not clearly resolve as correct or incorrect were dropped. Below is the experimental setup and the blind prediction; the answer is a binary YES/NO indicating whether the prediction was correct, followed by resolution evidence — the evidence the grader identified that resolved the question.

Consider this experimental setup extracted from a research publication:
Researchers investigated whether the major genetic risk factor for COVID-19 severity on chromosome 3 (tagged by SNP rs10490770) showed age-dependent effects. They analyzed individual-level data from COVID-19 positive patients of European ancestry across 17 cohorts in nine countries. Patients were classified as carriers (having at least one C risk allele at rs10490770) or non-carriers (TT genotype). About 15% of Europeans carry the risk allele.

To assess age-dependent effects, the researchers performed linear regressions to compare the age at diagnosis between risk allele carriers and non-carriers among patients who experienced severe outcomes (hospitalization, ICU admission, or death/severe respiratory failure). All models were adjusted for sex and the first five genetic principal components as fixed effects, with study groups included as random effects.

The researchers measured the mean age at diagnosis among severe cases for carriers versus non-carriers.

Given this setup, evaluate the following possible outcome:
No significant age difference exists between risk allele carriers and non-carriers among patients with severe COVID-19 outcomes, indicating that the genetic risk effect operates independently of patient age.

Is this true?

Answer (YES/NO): NO